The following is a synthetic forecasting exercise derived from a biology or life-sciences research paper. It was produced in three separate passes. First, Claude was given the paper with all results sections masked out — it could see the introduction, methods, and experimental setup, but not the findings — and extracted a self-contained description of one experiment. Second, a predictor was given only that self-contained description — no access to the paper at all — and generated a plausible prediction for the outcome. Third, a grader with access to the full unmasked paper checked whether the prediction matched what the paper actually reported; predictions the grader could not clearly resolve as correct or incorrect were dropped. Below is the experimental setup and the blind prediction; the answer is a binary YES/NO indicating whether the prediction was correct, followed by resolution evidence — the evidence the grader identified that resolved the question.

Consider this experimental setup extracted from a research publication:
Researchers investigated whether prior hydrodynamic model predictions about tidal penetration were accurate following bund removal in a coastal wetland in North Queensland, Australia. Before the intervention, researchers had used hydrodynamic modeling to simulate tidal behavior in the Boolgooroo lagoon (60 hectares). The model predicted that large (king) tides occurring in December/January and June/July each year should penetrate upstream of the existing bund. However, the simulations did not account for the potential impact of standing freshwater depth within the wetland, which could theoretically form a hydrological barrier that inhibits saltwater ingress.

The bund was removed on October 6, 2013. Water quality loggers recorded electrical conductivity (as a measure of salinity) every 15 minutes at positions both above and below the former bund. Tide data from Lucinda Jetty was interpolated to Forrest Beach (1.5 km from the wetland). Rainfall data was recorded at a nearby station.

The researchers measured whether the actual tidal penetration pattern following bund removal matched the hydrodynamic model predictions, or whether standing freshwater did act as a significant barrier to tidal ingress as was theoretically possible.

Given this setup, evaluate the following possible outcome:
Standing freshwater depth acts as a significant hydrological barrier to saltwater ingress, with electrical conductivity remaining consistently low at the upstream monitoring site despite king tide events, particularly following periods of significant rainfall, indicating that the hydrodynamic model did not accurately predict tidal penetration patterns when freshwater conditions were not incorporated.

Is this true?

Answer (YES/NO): NO